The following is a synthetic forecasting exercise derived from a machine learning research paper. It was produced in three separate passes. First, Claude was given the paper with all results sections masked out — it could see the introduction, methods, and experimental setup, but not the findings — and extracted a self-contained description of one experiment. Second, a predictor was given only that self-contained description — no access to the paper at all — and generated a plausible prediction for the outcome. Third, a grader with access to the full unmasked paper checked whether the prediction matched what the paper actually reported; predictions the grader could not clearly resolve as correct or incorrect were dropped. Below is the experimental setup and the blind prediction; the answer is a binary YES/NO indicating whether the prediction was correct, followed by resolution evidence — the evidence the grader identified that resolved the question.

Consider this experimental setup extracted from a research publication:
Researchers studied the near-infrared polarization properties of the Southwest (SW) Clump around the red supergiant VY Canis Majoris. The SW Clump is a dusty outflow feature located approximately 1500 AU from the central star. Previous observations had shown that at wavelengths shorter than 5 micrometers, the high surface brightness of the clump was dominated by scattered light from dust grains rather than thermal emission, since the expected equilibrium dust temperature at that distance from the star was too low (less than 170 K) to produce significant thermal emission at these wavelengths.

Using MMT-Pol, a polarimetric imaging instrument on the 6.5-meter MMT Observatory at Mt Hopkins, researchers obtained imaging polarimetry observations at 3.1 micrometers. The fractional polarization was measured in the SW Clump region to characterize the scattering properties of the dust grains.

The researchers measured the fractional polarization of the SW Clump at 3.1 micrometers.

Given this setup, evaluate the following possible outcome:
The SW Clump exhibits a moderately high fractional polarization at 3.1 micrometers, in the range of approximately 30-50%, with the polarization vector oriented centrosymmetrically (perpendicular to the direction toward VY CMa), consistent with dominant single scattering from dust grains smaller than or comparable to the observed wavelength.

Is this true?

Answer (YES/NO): NO